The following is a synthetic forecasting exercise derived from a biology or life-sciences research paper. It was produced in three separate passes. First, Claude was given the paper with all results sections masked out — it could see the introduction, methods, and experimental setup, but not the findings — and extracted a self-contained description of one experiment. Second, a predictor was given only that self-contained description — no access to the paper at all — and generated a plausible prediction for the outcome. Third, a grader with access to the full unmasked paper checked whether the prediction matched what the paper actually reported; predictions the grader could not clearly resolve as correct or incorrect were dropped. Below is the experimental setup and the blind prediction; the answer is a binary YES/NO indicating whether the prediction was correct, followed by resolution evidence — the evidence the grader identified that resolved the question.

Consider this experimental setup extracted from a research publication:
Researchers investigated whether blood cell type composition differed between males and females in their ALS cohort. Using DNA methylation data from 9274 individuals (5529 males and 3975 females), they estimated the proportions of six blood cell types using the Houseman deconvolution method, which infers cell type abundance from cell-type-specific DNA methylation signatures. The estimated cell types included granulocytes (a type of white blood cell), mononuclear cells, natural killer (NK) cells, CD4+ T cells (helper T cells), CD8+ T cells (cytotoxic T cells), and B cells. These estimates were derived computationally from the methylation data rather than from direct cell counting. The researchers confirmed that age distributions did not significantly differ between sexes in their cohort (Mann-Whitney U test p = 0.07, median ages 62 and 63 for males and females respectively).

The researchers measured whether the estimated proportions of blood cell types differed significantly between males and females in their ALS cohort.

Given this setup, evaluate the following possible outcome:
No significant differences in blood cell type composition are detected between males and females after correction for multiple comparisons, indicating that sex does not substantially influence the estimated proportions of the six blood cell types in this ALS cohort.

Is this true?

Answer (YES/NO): NO